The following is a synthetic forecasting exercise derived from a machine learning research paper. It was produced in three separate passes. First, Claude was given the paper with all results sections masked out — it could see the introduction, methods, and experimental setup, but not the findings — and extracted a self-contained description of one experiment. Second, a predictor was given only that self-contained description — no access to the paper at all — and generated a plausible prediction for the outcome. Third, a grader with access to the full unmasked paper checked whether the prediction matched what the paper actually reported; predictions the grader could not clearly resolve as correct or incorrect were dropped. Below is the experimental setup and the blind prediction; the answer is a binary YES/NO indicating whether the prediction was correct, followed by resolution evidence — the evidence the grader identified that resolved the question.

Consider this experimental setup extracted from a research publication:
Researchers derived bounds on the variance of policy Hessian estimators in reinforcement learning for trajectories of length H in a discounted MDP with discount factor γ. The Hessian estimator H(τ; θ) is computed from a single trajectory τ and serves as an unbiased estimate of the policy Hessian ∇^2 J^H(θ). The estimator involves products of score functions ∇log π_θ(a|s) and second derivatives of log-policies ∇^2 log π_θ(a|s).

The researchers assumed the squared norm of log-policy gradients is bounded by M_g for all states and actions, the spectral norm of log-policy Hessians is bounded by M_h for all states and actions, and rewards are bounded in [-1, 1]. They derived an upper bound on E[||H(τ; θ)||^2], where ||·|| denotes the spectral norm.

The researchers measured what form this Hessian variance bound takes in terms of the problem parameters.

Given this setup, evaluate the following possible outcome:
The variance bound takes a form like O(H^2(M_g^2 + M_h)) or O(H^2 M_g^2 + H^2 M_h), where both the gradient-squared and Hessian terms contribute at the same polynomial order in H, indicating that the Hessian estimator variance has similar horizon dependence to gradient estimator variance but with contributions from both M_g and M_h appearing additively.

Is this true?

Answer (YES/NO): NO